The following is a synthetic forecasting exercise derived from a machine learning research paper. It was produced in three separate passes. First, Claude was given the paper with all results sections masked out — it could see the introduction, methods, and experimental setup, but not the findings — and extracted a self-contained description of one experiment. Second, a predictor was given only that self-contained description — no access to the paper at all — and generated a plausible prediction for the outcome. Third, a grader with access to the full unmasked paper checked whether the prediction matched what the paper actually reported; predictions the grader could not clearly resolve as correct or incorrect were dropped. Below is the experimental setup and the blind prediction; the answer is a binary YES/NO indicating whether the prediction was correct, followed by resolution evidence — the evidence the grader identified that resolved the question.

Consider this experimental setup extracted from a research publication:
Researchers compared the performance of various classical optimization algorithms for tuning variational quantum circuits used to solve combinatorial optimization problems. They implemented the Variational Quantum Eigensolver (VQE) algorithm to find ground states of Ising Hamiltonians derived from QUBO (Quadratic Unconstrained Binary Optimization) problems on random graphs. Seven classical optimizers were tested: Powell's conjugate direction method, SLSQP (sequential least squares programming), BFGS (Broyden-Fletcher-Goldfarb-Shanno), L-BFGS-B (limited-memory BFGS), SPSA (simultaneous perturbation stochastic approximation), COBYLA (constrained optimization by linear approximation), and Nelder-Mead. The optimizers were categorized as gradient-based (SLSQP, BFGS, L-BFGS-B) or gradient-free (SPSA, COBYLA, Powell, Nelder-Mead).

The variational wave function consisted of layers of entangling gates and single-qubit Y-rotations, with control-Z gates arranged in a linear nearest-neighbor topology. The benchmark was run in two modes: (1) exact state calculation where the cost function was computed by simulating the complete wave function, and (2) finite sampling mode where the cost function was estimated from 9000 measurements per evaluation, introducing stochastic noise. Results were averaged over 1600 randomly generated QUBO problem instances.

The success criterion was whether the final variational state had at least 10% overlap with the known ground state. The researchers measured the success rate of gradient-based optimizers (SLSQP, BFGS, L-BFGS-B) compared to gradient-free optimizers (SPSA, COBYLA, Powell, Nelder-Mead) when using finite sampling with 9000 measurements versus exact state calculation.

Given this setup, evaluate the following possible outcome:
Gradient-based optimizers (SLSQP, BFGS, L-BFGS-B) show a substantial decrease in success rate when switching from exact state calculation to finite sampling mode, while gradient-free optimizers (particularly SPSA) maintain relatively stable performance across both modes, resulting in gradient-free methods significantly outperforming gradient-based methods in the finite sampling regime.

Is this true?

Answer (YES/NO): YES